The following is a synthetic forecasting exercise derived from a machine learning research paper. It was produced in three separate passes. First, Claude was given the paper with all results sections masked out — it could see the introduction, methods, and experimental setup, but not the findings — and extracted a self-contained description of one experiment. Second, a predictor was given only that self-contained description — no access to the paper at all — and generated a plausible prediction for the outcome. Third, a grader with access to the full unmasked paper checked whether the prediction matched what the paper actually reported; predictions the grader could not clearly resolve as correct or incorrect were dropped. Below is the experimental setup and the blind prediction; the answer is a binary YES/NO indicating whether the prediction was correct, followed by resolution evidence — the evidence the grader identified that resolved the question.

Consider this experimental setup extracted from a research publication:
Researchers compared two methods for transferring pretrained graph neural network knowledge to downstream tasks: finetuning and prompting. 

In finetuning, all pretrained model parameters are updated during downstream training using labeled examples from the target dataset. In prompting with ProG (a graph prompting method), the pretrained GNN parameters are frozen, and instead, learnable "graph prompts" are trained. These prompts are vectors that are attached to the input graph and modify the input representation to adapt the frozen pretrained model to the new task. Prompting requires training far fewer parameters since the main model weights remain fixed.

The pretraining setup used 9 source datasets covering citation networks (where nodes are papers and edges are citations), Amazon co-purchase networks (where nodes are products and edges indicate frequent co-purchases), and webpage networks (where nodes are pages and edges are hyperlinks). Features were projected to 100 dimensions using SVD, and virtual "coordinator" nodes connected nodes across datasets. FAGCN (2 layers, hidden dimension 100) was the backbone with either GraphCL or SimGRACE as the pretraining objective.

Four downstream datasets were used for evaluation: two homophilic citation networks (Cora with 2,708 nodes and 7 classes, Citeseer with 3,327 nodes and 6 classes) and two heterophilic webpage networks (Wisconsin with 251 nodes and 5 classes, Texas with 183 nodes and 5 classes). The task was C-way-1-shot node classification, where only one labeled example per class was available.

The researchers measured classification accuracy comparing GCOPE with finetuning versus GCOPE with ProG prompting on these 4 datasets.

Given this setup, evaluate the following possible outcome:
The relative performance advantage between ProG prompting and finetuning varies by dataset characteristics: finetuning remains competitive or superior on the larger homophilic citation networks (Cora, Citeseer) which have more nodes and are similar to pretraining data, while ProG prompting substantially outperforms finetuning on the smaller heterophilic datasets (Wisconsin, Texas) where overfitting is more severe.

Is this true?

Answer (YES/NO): NO